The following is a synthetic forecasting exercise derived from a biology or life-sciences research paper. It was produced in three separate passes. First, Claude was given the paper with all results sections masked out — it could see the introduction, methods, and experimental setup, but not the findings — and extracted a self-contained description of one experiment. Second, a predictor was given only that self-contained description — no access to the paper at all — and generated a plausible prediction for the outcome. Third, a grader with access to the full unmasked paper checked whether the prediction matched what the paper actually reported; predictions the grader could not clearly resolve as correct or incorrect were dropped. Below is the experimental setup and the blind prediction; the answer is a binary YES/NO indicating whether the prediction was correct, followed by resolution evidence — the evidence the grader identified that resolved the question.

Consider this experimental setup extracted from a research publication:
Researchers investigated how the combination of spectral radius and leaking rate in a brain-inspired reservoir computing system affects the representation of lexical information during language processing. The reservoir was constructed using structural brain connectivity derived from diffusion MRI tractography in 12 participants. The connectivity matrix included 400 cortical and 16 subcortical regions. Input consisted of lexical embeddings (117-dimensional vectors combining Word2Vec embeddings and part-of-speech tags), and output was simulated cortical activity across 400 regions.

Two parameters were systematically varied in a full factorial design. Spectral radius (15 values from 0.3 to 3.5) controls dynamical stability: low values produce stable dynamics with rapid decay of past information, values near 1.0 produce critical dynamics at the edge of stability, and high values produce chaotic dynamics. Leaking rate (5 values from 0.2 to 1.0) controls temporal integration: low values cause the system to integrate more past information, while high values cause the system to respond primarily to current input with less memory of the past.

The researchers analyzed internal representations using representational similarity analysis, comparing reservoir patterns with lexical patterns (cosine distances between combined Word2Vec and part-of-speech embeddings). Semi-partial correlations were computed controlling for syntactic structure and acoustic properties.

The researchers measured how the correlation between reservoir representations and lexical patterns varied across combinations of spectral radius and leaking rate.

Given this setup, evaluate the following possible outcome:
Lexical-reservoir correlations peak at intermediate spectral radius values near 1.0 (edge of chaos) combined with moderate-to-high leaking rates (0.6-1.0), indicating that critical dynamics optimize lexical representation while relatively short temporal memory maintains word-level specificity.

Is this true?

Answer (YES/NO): NO